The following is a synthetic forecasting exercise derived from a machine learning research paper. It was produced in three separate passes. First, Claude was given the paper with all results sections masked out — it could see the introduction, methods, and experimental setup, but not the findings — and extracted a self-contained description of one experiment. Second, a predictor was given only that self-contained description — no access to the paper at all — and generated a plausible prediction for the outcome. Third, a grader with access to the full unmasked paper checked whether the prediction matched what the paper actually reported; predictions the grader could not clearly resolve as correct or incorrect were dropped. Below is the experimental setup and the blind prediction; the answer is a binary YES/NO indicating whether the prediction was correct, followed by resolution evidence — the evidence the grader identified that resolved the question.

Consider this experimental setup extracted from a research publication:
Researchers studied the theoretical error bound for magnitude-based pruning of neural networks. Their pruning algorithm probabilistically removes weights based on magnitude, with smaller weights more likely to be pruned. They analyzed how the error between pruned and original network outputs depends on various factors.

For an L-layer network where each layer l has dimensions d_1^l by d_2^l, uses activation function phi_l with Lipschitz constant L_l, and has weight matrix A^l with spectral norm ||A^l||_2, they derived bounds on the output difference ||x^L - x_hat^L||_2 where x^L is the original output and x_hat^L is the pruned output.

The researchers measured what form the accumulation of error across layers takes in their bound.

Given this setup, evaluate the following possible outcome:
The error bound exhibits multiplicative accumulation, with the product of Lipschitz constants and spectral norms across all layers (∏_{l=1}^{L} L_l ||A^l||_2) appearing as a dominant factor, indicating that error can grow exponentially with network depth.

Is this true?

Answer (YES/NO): YES